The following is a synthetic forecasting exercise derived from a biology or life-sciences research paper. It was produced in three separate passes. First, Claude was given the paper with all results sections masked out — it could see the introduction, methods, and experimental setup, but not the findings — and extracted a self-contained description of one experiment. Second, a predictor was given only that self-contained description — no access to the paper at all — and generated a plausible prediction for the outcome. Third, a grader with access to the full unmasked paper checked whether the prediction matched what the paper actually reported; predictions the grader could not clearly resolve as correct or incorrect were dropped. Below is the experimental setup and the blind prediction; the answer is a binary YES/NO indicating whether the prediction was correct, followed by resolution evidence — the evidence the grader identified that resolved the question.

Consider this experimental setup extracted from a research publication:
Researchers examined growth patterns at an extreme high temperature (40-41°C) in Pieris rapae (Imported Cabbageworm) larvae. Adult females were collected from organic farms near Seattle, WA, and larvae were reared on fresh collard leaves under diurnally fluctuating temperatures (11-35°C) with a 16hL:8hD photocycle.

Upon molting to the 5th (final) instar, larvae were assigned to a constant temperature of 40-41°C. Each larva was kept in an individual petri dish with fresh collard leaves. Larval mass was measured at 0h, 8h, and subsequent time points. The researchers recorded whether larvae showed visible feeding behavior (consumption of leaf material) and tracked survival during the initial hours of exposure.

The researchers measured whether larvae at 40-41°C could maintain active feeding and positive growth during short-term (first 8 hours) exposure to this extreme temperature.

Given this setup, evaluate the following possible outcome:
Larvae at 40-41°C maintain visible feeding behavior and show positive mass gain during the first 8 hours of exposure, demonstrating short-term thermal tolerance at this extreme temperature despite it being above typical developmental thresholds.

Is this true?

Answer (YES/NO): NO